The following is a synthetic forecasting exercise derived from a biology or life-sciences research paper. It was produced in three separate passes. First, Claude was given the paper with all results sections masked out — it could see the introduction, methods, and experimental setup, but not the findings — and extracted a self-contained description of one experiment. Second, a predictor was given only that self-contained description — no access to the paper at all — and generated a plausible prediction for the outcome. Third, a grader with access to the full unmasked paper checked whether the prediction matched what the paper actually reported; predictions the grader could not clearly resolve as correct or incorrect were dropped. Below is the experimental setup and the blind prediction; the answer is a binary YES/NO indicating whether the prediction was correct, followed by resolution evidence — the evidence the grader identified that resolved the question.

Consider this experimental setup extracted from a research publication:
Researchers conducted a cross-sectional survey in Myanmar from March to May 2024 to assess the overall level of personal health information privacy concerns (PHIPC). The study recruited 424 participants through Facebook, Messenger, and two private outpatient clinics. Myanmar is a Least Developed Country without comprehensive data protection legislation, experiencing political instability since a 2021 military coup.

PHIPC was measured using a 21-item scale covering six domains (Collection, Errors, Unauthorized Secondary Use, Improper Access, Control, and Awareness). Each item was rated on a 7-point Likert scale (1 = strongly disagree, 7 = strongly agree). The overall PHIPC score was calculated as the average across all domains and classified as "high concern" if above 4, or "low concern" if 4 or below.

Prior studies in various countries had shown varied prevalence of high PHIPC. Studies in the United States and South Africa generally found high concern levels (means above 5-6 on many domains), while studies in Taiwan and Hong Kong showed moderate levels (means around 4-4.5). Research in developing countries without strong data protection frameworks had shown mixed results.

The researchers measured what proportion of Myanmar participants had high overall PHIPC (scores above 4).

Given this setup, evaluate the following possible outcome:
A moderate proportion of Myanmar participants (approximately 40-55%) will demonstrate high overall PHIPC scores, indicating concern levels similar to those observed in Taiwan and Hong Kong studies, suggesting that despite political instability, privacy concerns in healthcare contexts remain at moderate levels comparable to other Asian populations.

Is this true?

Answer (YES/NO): NO